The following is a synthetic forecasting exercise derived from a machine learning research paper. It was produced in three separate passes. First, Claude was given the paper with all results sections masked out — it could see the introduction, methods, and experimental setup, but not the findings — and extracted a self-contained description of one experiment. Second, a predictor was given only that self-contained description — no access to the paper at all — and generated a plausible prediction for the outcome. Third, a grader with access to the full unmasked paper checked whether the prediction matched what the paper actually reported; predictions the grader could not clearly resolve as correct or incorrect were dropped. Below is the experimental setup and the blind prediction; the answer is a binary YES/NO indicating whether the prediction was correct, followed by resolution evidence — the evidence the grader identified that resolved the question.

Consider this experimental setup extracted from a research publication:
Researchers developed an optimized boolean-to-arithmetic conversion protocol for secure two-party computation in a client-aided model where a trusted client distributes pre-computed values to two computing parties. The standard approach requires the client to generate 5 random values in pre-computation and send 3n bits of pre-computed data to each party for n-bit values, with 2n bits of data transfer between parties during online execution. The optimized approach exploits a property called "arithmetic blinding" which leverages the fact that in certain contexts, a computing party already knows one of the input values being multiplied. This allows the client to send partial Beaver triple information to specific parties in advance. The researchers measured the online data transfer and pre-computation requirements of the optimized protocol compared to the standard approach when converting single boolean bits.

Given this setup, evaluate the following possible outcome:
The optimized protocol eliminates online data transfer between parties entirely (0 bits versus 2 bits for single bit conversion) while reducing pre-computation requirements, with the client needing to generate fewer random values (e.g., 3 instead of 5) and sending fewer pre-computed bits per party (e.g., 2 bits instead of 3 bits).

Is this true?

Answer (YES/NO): NO